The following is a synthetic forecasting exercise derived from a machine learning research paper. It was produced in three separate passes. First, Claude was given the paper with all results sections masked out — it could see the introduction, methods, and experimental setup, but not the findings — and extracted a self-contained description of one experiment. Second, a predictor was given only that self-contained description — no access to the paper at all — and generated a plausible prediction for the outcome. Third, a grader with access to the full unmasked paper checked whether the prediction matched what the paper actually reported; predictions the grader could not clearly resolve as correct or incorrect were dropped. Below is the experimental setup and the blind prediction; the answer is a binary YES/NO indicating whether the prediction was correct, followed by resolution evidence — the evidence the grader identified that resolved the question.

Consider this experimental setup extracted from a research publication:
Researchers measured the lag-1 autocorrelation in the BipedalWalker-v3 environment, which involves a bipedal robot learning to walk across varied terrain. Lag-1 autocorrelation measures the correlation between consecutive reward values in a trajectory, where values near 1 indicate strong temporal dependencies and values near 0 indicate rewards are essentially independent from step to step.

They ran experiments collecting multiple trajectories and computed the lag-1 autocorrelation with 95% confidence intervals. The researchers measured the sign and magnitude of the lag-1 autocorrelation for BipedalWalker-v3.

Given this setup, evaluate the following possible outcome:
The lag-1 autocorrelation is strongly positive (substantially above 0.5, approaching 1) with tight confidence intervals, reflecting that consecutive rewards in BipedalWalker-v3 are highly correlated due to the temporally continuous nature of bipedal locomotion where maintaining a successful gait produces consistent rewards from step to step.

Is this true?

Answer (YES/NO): NO